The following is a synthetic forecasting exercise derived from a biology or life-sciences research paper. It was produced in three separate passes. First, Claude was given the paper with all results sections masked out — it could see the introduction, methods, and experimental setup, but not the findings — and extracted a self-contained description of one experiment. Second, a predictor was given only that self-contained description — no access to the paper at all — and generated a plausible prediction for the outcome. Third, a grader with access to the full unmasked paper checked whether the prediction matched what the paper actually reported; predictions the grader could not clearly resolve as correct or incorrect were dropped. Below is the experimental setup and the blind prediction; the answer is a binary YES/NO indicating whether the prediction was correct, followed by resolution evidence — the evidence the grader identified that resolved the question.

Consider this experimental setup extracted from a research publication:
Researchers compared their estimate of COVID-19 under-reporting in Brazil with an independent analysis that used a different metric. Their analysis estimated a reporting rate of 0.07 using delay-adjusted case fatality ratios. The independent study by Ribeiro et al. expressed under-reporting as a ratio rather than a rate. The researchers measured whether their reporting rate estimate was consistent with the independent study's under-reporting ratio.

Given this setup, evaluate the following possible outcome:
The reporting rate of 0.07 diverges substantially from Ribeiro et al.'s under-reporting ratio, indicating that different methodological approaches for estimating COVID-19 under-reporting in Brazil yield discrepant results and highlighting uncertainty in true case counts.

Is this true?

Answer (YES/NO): NO